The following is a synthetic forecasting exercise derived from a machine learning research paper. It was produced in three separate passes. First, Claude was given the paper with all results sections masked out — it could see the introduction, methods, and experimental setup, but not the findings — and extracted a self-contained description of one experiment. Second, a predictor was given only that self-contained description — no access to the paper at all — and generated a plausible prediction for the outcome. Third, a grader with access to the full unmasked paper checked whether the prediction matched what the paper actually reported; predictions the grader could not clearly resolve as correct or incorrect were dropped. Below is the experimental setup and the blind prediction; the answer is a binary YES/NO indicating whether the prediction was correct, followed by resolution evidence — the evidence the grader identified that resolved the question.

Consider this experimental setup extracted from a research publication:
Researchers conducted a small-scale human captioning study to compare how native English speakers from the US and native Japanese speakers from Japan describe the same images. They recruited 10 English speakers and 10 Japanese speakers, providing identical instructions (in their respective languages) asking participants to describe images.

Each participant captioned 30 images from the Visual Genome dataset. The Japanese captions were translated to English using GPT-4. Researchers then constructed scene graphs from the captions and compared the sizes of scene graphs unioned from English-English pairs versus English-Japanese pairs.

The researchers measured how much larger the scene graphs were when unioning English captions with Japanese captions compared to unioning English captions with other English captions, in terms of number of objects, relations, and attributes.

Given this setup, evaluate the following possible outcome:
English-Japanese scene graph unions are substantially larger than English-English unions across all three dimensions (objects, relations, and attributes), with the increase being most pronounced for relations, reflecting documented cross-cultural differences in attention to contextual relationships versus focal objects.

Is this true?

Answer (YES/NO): NO